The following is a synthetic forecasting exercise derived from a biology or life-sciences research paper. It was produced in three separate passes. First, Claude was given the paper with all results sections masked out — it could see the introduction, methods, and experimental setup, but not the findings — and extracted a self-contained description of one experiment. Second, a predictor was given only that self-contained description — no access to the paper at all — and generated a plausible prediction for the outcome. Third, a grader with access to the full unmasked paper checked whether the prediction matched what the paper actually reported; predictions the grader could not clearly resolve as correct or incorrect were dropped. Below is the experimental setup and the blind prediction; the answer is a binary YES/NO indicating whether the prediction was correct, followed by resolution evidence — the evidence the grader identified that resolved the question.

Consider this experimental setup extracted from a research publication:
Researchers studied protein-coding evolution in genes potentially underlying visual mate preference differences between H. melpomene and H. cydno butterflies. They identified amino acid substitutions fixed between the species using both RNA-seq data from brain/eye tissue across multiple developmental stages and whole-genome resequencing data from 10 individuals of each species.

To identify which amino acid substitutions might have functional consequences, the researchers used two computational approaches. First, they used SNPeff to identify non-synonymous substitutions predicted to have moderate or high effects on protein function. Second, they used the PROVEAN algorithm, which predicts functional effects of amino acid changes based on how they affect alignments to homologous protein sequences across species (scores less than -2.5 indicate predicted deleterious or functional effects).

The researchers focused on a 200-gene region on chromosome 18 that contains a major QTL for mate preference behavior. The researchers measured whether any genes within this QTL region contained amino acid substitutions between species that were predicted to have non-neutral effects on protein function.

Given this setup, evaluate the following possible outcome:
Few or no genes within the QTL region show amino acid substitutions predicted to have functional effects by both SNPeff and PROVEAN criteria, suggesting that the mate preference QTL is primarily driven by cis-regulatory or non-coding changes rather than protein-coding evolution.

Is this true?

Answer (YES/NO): NO